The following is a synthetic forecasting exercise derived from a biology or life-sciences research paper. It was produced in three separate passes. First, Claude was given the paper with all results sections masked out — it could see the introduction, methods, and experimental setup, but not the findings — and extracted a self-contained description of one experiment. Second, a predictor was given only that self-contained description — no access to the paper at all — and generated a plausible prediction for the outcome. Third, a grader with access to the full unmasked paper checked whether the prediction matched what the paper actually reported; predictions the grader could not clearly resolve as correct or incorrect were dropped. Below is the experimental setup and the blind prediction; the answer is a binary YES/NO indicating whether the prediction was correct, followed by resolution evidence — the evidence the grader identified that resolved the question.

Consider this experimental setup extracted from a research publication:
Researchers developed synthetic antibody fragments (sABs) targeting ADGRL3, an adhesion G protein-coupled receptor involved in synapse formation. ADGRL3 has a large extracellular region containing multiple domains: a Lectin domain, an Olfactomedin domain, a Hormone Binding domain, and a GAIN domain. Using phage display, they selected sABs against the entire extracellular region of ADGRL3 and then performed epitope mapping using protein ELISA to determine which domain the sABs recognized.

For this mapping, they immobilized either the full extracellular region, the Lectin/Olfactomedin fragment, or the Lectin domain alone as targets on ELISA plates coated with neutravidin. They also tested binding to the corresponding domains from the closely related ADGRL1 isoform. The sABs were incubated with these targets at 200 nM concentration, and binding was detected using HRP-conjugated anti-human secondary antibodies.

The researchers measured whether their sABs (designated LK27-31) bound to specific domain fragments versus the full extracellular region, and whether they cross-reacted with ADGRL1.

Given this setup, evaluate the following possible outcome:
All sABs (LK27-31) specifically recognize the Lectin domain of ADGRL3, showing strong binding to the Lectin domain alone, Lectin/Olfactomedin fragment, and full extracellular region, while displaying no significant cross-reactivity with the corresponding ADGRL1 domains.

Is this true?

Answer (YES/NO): NO